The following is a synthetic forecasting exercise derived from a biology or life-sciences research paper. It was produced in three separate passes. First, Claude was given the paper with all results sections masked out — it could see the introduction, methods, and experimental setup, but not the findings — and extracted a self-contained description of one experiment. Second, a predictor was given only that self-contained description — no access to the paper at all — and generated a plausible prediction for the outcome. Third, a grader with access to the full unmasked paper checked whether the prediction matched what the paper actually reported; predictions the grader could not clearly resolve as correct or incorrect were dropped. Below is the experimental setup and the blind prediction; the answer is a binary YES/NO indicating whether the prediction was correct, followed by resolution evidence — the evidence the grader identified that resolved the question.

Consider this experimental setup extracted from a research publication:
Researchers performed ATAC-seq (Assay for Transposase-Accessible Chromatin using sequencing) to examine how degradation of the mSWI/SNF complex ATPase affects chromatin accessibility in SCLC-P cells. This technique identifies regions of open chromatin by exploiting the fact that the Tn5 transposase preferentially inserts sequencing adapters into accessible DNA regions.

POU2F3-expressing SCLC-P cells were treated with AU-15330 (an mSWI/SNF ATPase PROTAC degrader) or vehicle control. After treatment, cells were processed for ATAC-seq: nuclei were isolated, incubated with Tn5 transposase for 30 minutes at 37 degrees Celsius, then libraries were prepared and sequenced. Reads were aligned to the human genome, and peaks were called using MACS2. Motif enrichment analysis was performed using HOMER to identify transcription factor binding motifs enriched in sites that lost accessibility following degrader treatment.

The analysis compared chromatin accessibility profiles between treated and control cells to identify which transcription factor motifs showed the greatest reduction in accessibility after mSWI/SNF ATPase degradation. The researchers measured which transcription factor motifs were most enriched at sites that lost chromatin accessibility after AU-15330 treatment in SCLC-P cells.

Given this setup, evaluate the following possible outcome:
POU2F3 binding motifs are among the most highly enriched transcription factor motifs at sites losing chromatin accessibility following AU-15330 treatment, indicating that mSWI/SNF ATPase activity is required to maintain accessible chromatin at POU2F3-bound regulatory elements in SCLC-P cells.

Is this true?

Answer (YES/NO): YES